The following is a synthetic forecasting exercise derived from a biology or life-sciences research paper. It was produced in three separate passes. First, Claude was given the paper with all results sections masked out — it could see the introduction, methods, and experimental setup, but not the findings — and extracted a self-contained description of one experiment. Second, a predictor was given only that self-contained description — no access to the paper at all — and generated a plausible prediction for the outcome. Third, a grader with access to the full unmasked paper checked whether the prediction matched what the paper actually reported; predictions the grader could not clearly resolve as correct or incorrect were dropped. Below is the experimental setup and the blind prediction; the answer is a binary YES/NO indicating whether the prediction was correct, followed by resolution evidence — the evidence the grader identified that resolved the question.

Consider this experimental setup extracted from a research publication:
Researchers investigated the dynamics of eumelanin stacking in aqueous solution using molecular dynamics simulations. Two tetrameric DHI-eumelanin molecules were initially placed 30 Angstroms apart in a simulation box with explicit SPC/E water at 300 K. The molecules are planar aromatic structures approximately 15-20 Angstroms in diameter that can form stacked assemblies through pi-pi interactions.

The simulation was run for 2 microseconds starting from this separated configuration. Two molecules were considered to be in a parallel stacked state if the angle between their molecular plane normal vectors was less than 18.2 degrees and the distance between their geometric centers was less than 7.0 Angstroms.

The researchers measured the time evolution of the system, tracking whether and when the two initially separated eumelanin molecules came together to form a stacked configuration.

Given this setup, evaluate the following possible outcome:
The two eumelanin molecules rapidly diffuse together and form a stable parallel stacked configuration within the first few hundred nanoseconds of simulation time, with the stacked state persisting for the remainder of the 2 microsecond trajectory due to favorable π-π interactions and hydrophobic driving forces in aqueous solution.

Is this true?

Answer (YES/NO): YES